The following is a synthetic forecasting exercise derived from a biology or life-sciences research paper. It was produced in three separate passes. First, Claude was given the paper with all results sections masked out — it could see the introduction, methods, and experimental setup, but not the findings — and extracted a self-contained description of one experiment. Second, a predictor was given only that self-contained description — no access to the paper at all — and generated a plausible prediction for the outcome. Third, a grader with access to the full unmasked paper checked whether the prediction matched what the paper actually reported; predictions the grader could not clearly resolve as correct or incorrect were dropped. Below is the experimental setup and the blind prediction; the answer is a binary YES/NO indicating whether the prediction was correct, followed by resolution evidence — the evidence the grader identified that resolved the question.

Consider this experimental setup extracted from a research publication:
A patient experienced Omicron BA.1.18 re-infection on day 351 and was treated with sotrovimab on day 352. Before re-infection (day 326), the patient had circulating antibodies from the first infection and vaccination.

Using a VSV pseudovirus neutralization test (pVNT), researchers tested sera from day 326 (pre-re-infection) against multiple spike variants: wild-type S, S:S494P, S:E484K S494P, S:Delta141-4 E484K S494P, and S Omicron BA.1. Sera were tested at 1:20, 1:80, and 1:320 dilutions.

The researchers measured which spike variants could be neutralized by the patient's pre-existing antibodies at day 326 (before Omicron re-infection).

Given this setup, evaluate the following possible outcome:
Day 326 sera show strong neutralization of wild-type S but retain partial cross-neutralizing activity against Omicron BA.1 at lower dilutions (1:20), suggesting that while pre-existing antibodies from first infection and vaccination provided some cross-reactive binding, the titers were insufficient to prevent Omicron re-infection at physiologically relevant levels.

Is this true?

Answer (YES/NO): NO